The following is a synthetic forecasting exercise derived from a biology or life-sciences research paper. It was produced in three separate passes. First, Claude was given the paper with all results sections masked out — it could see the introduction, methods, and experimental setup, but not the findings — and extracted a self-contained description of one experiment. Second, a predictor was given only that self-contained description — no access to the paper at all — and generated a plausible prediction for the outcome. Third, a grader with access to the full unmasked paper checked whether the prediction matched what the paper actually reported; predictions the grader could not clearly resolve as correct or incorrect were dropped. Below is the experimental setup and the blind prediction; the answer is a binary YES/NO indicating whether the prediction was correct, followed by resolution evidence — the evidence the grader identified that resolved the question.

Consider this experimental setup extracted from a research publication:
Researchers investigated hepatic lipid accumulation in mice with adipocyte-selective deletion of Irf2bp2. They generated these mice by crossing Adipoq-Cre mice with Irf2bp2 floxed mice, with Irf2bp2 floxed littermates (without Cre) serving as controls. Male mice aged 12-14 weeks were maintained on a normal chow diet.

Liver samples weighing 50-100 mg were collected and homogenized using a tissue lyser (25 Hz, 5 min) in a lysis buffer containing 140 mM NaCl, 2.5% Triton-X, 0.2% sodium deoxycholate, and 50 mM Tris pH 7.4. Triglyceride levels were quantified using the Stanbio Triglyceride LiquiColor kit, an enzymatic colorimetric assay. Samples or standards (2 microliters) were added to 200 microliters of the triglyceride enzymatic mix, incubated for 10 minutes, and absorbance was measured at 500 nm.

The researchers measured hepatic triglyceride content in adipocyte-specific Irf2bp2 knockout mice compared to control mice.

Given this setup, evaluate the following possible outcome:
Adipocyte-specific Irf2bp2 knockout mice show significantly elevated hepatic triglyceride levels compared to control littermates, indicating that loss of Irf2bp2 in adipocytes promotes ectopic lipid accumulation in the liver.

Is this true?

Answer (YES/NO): YES